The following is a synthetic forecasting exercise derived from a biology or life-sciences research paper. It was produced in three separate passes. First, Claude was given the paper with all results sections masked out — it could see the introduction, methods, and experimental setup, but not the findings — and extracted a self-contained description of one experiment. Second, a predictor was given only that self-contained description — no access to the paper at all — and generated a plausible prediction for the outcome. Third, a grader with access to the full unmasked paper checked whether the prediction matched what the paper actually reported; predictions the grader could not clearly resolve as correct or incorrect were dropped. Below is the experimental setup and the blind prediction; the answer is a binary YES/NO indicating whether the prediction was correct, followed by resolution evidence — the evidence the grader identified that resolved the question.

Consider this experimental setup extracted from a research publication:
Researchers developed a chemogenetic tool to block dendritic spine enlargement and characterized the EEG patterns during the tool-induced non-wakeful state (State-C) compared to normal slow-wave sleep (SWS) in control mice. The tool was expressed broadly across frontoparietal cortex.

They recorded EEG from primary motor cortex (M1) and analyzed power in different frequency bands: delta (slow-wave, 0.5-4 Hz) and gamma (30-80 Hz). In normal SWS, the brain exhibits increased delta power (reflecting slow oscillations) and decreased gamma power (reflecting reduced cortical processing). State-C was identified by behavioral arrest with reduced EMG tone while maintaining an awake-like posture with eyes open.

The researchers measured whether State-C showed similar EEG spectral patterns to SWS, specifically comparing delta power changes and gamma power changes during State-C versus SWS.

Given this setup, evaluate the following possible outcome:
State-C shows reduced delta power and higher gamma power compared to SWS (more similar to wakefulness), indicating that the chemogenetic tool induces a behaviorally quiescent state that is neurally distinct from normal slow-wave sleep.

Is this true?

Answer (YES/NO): NO